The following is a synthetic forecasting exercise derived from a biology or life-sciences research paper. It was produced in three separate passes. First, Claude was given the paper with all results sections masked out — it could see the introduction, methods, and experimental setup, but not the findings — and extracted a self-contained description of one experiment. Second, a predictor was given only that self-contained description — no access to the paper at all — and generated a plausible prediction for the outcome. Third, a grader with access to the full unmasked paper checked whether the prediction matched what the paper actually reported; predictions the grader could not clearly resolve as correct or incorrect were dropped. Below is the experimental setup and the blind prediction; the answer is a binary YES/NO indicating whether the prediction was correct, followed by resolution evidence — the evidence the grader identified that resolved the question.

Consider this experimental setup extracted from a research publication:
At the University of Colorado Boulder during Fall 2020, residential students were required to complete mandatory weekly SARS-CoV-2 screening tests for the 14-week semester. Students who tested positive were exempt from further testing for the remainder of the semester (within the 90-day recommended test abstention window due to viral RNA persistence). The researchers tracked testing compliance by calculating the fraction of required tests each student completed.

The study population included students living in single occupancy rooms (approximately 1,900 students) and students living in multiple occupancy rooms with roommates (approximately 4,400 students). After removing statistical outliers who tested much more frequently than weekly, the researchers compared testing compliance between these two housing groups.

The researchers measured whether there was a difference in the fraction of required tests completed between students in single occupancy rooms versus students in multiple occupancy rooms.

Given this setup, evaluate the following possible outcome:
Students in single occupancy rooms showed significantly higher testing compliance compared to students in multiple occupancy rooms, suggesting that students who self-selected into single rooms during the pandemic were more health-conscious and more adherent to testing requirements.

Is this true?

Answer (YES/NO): YES